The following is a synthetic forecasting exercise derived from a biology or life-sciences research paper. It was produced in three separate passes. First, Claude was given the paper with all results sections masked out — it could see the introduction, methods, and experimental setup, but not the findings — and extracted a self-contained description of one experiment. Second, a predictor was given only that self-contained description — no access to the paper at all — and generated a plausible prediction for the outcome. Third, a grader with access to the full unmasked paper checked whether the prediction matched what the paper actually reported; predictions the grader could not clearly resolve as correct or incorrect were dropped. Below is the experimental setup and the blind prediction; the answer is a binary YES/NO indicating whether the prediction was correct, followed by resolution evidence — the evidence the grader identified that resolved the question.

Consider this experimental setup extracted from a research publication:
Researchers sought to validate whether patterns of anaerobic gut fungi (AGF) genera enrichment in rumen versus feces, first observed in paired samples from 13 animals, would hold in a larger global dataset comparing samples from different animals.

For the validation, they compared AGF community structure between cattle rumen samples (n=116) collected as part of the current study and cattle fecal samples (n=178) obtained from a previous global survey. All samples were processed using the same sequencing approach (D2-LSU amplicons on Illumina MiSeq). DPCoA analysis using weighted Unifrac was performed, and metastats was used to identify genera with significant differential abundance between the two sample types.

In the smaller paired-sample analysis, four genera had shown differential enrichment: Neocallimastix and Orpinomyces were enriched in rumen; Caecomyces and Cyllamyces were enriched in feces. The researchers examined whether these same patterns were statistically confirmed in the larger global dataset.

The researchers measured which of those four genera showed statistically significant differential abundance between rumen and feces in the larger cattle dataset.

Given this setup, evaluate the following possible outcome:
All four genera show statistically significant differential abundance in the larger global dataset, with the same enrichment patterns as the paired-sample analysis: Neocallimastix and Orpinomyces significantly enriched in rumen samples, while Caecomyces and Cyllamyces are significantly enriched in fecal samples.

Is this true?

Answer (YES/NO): NO